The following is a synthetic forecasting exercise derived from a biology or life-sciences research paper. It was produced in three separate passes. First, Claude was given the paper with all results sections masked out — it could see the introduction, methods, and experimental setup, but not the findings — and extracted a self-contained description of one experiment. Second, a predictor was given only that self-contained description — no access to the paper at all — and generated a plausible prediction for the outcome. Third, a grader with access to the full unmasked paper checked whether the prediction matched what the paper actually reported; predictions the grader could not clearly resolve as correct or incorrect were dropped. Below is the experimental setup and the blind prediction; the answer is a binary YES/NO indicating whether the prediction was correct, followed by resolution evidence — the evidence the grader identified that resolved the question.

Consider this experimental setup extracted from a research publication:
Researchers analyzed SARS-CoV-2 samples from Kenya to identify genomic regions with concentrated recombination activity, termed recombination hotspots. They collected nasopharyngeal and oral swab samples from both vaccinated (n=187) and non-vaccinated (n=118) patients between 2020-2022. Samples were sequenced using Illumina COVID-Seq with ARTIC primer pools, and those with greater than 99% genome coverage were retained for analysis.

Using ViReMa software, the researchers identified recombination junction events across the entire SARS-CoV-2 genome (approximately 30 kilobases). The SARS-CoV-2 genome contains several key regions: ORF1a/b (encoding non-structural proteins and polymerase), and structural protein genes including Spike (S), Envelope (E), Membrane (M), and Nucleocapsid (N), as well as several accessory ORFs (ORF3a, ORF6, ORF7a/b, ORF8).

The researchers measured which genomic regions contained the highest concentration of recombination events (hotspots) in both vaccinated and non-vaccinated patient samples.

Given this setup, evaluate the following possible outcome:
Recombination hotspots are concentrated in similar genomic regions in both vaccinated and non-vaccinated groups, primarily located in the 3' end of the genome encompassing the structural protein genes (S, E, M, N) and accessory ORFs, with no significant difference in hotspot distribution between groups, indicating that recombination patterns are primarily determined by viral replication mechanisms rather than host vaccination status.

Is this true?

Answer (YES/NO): NO